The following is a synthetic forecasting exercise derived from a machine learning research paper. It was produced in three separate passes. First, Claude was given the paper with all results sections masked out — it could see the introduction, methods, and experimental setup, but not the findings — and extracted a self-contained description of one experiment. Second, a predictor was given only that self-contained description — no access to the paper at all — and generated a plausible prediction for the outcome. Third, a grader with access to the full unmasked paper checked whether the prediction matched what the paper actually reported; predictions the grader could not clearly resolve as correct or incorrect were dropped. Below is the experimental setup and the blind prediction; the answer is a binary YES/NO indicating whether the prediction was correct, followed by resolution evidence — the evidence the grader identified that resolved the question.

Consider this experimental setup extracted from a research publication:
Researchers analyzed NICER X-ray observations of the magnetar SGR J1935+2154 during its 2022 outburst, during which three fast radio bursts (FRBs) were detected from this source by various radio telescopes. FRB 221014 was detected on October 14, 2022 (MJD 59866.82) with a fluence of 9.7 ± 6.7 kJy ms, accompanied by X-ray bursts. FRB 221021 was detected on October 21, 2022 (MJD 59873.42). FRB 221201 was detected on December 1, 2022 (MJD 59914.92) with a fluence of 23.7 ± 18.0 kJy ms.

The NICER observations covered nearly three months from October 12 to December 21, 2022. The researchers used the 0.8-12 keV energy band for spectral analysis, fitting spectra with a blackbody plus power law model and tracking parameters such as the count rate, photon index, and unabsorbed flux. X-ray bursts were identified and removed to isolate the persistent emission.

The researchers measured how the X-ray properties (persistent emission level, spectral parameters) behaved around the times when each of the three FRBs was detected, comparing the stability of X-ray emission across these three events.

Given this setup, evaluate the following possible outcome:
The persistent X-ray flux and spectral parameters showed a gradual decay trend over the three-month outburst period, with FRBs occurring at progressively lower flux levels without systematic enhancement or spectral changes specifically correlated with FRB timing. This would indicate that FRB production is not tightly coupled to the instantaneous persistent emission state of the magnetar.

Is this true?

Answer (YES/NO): NO